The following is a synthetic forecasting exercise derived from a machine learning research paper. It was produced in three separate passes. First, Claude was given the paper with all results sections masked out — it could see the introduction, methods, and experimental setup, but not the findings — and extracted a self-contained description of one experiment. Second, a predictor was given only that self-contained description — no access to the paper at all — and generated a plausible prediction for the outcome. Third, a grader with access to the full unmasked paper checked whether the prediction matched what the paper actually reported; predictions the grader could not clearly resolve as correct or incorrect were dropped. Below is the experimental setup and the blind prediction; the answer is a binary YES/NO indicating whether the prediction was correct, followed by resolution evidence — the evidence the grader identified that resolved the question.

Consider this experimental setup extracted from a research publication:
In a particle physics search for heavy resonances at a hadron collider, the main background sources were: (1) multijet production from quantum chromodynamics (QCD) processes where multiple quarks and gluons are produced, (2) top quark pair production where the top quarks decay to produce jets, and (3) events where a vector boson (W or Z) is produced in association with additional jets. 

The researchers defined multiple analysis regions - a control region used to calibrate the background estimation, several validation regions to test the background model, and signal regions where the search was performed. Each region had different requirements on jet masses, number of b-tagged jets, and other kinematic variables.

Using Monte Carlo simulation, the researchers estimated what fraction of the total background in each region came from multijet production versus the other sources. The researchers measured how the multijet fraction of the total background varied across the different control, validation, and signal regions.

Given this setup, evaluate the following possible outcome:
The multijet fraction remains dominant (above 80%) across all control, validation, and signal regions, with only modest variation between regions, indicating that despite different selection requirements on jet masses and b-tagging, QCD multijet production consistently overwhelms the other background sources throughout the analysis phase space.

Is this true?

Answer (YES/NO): YES